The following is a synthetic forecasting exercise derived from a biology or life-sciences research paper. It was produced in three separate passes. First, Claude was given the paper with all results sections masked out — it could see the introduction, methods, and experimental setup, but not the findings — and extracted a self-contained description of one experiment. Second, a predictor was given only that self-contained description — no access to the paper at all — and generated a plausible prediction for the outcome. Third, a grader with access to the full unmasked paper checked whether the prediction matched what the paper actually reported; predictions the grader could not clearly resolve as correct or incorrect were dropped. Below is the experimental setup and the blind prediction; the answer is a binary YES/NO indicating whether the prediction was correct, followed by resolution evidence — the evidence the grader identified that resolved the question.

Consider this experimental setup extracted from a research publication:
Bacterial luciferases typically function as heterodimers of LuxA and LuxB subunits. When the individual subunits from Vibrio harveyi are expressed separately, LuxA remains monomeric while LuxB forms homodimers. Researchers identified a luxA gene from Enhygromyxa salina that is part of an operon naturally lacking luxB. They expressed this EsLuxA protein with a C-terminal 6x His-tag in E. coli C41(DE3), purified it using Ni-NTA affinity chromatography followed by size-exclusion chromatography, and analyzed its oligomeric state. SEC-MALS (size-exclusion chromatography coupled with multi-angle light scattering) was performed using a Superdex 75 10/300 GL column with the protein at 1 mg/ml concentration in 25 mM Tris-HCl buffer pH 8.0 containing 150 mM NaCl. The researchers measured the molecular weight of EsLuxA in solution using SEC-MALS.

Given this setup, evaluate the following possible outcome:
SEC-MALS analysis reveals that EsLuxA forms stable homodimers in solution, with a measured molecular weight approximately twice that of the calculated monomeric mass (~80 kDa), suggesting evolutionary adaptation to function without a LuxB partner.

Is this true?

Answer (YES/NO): NO